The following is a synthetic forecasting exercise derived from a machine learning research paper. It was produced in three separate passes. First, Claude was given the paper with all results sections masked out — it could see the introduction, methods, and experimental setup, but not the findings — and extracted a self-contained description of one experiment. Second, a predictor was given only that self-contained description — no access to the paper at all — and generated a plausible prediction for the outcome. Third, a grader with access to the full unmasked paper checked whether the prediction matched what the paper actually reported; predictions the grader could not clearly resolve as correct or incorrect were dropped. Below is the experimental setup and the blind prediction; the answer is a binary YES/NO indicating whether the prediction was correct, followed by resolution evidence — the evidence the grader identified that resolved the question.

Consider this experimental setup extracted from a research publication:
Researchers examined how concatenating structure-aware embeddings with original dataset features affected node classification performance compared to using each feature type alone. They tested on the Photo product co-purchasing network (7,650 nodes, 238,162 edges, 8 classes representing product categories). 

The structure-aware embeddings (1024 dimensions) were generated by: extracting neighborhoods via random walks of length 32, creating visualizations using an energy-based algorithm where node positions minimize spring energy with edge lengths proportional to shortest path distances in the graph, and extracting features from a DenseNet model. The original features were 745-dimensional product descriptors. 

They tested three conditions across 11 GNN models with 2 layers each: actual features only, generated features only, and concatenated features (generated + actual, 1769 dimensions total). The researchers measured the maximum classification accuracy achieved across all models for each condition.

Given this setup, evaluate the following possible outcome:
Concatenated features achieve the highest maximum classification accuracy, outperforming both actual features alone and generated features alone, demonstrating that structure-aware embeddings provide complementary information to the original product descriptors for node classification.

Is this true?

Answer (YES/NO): YES